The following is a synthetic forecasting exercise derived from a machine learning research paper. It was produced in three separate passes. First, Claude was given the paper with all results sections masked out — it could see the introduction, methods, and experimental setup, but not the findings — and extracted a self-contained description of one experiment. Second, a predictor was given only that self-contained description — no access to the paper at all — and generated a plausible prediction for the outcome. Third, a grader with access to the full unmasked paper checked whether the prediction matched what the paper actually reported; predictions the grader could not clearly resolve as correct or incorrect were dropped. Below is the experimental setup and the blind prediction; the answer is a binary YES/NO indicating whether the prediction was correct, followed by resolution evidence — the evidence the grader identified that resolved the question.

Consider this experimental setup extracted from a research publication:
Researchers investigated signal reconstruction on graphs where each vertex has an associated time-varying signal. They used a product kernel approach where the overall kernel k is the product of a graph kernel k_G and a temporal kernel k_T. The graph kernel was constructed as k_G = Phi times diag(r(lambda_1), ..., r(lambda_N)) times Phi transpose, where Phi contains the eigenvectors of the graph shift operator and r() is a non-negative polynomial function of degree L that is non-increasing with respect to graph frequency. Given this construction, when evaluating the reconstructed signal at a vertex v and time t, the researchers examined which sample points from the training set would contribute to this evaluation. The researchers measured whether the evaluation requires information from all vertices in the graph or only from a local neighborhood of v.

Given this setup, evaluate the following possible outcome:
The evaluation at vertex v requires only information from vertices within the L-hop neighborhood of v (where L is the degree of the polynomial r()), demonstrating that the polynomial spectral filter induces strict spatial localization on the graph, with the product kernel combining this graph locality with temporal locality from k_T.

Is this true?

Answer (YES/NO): YES